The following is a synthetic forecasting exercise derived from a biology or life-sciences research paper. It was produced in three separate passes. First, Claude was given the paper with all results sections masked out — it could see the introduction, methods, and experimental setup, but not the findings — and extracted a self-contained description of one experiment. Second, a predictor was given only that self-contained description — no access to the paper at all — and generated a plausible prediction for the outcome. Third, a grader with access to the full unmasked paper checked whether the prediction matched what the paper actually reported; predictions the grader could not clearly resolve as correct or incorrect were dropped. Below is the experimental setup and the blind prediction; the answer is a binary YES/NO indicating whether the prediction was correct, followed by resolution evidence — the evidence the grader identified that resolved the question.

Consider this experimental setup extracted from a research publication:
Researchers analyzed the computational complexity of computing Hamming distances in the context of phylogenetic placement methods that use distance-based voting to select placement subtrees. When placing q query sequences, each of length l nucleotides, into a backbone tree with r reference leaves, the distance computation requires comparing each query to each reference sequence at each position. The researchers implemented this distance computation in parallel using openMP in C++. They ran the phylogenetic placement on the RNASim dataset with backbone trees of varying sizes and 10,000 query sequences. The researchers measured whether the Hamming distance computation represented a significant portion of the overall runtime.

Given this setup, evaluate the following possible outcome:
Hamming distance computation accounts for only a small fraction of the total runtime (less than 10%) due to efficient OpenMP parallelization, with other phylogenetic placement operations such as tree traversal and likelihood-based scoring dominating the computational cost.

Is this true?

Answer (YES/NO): NO